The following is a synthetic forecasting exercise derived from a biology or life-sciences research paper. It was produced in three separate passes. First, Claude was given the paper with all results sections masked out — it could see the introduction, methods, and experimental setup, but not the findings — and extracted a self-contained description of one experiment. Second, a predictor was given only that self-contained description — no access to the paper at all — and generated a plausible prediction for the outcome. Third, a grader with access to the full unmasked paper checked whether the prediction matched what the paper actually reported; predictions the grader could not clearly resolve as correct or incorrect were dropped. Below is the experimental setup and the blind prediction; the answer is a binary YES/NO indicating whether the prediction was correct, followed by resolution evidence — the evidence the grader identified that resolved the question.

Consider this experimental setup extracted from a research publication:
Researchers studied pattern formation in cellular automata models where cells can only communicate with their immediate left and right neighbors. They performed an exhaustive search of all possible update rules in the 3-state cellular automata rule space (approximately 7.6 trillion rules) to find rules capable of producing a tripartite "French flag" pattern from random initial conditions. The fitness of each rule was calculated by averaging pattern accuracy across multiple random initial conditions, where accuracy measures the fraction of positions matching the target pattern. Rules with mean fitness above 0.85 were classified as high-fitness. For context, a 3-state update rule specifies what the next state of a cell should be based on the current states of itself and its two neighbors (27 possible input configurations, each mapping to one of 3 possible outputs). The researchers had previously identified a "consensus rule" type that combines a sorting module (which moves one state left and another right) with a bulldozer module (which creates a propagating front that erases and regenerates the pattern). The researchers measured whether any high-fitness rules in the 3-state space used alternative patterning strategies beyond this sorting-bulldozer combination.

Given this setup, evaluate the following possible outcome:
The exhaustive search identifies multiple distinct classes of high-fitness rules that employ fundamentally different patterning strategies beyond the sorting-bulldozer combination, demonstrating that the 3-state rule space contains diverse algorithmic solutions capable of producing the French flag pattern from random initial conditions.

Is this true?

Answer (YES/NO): NO